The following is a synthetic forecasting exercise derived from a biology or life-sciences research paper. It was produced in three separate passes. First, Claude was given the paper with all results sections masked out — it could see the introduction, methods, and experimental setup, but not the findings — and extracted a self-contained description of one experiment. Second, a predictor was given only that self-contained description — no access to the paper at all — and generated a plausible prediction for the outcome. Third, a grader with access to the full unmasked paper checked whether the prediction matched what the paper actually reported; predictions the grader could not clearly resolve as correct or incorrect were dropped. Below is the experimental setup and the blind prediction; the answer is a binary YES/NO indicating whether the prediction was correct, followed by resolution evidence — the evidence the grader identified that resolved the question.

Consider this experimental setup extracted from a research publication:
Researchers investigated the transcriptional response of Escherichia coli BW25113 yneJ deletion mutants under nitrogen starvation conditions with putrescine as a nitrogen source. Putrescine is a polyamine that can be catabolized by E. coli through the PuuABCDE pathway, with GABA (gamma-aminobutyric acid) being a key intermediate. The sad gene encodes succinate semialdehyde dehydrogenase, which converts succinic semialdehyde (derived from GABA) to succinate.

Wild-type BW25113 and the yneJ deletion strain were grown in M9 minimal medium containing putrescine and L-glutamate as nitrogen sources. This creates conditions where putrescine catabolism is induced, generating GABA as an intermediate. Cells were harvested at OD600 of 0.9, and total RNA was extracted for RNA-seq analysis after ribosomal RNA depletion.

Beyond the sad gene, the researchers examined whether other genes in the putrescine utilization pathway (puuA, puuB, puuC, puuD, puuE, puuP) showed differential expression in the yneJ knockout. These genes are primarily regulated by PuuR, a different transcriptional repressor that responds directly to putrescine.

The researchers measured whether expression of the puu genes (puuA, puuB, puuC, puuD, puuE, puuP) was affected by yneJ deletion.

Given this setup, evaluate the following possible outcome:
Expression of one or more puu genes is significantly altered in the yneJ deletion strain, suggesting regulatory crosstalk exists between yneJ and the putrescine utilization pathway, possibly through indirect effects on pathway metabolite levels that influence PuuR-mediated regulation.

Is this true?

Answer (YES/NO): YES